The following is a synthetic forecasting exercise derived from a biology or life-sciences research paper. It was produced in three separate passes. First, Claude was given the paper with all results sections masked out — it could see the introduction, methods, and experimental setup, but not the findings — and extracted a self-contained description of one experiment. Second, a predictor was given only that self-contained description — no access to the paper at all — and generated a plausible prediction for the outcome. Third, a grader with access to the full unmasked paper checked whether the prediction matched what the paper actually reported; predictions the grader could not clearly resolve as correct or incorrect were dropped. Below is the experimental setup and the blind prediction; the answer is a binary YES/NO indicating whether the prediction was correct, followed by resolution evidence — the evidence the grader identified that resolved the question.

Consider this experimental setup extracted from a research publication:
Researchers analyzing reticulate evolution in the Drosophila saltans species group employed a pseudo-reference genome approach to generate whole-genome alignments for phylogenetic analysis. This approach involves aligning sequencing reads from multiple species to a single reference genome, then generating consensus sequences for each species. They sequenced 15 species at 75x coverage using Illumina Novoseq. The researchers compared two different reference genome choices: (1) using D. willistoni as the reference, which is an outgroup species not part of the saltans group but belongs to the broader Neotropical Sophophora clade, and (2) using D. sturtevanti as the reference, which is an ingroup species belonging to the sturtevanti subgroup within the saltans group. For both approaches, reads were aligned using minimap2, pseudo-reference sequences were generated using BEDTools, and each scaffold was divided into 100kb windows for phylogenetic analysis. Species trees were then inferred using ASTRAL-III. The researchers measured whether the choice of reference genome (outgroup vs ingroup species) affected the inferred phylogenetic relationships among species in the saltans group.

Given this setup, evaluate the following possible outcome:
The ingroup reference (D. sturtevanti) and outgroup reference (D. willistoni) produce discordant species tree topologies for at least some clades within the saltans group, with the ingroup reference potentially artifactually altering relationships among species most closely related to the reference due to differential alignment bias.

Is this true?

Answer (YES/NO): YES